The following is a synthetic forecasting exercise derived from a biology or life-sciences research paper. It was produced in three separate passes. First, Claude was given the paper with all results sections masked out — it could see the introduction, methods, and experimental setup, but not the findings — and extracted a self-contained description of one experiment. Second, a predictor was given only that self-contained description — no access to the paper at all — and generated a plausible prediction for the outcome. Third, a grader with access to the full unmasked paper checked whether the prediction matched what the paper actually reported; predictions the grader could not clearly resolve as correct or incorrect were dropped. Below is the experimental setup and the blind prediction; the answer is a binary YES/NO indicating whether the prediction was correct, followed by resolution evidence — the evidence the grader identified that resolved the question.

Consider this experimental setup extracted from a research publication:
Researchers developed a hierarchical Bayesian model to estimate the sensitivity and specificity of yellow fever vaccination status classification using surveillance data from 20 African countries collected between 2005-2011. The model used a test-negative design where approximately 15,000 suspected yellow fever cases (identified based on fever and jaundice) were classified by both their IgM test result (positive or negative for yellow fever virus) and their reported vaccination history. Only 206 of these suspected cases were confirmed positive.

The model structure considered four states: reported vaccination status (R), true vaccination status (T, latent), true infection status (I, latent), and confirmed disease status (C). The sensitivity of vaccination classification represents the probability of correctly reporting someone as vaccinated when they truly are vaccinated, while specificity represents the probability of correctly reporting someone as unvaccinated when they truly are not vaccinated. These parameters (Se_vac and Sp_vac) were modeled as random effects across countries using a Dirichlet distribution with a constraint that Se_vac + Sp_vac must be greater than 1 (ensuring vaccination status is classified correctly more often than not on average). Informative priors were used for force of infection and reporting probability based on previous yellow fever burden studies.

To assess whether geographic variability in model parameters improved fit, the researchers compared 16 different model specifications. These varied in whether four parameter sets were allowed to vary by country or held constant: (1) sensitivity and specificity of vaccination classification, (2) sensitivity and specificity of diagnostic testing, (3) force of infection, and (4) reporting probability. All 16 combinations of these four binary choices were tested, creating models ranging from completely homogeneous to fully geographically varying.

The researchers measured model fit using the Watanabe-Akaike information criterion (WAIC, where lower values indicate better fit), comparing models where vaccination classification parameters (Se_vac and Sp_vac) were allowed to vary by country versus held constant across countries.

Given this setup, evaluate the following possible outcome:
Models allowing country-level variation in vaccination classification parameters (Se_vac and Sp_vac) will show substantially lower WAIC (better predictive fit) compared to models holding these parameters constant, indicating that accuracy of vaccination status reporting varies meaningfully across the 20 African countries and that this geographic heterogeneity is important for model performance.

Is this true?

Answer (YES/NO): YES